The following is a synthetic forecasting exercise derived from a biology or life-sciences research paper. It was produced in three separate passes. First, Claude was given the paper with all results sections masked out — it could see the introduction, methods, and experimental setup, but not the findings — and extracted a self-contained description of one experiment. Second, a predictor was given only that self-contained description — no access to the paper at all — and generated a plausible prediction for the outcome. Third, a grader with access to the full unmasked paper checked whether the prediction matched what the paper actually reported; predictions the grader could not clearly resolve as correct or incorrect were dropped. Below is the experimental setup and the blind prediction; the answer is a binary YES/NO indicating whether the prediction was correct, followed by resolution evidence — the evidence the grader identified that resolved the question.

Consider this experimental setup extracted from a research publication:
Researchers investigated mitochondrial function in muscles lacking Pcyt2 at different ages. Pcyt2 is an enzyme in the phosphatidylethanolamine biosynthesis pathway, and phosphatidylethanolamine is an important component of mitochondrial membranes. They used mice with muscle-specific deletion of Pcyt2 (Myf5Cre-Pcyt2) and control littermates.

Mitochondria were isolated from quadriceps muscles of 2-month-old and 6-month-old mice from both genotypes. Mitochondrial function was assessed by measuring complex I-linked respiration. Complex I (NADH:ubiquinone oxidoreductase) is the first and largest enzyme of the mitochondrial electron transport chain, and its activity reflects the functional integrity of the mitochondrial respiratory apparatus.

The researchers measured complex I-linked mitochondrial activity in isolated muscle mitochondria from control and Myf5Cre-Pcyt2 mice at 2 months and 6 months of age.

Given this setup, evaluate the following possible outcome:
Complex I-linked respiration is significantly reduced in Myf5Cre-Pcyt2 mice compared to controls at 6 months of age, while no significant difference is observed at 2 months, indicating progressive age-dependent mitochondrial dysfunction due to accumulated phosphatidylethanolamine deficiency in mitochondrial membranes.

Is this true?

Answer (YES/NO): NO